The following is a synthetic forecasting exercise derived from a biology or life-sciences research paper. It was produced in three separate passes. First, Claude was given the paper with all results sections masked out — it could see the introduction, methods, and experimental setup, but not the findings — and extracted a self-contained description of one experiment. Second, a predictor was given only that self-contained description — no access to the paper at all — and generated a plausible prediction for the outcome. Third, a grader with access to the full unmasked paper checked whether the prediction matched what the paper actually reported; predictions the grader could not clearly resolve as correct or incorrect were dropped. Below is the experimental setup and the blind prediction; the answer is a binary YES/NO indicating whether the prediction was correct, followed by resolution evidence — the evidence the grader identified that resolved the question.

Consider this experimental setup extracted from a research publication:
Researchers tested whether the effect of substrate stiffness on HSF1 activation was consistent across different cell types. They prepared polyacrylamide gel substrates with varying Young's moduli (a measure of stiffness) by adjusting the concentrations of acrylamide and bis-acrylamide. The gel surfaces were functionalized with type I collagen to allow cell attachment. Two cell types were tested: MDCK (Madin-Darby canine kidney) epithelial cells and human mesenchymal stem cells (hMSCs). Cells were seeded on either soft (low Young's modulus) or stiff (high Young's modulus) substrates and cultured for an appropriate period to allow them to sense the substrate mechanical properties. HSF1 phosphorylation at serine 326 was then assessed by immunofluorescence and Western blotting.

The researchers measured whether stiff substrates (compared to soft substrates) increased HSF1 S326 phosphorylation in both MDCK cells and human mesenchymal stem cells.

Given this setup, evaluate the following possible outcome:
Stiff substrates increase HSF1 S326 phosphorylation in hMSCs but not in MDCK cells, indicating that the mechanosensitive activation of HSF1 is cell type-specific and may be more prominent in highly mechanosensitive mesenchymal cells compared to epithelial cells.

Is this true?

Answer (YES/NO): NO